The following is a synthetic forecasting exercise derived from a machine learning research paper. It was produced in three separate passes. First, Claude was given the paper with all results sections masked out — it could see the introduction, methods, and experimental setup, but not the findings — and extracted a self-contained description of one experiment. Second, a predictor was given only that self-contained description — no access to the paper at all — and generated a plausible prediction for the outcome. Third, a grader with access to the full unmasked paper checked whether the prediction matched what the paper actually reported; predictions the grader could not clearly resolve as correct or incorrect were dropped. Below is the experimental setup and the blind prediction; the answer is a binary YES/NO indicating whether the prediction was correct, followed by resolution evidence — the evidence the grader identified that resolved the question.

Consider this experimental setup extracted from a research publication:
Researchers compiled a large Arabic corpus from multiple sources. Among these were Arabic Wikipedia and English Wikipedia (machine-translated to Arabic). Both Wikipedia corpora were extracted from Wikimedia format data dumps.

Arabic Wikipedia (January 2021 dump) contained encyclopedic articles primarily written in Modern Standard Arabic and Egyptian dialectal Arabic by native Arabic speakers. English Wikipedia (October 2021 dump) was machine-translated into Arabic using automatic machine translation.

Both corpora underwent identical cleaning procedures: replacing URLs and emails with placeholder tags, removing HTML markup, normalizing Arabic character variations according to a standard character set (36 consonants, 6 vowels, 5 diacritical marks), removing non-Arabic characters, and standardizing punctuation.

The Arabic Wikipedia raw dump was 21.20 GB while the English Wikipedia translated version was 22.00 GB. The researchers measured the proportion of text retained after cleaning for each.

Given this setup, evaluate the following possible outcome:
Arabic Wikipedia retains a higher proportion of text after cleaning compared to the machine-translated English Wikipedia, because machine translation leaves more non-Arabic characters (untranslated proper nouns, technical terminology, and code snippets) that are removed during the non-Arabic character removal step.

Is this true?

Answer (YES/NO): NO